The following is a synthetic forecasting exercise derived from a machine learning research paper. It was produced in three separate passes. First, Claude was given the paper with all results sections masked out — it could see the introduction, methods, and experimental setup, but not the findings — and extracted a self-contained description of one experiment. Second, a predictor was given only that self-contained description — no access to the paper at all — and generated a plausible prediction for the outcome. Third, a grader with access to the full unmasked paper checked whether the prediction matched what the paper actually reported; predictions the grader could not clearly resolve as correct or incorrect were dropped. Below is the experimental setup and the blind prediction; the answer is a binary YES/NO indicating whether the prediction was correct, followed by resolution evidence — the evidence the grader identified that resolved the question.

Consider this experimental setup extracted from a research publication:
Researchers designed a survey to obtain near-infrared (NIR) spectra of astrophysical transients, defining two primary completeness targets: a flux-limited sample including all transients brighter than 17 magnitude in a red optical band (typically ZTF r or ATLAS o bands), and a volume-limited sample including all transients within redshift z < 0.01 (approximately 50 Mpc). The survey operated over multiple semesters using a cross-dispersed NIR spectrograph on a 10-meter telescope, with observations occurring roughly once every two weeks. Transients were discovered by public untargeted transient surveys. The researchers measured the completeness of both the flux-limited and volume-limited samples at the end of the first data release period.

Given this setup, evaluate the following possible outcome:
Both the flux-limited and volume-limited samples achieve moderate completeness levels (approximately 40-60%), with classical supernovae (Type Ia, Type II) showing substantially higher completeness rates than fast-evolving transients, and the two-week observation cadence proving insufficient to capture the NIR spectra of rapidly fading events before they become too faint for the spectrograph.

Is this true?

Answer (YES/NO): NO